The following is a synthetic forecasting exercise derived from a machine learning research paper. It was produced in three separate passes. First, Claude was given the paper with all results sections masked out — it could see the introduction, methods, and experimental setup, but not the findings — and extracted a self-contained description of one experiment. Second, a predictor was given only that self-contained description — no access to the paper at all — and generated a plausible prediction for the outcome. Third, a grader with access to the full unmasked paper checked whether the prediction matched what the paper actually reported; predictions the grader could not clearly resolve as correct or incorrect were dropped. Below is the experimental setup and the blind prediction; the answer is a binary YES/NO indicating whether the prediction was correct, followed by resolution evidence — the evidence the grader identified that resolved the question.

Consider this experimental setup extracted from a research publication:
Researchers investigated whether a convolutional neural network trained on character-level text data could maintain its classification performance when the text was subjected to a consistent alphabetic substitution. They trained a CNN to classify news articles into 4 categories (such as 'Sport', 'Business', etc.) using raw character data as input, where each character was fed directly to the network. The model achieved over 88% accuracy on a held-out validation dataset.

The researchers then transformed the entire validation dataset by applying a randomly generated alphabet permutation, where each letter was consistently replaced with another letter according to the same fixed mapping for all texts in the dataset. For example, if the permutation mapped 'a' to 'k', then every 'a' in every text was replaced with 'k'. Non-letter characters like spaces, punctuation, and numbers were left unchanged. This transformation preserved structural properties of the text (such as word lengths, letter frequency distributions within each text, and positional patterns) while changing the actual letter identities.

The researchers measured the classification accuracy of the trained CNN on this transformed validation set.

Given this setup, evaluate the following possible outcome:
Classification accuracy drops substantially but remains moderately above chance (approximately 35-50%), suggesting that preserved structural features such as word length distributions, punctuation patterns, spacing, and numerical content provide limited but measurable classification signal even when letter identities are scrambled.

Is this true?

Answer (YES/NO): NO